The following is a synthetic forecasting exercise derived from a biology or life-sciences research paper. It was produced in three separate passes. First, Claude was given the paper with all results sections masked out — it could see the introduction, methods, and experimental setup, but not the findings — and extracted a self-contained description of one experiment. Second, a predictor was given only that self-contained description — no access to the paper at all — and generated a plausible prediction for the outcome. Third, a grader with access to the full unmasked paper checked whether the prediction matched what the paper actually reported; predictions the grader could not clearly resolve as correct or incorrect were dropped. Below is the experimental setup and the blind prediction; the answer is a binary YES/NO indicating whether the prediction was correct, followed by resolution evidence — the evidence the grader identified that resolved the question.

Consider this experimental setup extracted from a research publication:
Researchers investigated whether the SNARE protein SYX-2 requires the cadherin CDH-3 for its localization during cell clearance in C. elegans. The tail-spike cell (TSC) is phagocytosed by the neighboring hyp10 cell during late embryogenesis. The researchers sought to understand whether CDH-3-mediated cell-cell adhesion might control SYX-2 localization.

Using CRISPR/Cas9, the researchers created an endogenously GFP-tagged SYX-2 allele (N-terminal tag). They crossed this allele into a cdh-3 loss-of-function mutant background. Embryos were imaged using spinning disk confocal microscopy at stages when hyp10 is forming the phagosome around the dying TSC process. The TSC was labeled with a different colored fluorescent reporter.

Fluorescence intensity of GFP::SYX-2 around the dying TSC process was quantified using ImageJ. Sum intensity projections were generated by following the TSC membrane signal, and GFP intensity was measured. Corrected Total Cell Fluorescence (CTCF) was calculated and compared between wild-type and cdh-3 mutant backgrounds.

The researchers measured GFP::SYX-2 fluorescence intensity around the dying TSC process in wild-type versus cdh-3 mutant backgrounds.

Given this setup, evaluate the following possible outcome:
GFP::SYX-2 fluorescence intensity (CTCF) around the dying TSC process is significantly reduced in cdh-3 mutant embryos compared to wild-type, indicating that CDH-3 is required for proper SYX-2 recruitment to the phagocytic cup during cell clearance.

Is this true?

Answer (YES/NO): YES